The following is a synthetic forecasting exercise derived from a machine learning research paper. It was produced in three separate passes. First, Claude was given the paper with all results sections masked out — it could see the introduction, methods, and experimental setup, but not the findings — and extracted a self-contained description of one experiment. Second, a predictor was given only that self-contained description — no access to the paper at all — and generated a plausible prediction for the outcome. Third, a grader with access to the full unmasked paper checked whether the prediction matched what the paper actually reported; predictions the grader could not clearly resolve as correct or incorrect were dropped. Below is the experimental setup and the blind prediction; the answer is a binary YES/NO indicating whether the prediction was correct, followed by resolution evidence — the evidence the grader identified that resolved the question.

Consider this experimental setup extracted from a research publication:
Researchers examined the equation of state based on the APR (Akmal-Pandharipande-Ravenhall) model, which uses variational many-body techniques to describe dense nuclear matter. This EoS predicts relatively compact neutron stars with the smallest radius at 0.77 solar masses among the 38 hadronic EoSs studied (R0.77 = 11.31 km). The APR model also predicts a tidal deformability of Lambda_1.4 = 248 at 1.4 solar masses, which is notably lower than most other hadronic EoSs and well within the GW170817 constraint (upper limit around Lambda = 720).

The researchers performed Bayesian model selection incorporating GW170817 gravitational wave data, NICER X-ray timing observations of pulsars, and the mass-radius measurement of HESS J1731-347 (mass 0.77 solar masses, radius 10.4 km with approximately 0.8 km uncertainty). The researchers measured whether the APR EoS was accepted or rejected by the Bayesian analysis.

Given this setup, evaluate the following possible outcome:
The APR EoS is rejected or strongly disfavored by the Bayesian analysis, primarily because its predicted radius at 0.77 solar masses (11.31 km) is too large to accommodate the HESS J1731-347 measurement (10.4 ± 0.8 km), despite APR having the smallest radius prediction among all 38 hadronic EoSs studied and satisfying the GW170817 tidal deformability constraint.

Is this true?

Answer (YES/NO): NO